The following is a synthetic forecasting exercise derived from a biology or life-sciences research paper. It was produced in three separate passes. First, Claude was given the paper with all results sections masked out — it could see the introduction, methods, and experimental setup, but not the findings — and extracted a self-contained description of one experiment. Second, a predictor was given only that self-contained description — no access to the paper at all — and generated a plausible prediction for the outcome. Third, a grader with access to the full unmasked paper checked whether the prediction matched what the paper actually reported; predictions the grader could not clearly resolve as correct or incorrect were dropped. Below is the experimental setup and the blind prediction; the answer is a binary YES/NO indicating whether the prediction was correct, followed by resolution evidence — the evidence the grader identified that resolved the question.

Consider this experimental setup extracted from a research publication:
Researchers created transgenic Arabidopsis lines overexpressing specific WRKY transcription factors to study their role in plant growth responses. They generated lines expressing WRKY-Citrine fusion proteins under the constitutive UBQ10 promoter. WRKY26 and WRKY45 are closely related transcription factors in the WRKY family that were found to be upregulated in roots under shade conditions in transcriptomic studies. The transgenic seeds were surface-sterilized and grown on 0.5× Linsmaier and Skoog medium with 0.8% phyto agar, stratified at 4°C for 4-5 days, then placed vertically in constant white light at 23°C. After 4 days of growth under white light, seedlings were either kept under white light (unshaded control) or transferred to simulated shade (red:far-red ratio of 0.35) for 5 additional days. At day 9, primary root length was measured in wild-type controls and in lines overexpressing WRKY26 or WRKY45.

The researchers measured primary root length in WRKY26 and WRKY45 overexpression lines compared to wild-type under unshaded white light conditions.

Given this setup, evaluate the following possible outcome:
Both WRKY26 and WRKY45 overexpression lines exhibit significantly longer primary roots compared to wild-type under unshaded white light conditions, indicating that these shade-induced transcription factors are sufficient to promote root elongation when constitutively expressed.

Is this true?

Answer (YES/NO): NO